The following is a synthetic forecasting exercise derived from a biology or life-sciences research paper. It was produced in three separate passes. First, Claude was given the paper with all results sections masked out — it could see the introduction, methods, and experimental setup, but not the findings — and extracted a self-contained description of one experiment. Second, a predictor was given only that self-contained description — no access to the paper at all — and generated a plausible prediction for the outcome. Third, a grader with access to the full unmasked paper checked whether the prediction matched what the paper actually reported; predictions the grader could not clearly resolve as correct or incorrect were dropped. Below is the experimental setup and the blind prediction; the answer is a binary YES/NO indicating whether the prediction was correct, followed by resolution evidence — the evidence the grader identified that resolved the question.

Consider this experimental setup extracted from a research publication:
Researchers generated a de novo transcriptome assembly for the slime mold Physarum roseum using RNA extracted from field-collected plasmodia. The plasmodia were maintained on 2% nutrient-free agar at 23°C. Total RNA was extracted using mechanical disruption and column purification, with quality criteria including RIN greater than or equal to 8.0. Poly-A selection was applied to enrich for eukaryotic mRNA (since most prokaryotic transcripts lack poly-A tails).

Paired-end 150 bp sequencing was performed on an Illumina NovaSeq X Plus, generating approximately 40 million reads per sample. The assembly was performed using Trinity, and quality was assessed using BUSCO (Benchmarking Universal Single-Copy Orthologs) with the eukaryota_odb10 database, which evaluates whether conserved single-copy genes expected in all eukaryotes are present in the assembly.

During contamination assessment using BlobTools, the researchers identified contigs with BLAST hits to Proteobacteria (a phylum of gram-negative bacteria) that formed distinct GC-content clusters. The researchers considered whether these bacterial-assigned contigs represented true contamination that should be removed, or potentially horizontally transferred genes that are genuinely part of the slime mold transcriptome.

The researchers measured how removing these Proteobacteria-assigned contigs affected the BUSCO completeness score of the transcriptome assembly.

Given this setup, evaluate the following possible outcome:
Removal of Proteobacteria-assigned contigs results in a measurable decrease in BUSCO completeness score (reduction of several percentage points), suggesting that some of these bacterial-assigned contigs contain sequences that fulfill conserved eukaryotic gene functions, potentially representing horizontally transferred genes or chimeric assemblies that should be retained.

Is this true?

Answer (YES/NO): YES